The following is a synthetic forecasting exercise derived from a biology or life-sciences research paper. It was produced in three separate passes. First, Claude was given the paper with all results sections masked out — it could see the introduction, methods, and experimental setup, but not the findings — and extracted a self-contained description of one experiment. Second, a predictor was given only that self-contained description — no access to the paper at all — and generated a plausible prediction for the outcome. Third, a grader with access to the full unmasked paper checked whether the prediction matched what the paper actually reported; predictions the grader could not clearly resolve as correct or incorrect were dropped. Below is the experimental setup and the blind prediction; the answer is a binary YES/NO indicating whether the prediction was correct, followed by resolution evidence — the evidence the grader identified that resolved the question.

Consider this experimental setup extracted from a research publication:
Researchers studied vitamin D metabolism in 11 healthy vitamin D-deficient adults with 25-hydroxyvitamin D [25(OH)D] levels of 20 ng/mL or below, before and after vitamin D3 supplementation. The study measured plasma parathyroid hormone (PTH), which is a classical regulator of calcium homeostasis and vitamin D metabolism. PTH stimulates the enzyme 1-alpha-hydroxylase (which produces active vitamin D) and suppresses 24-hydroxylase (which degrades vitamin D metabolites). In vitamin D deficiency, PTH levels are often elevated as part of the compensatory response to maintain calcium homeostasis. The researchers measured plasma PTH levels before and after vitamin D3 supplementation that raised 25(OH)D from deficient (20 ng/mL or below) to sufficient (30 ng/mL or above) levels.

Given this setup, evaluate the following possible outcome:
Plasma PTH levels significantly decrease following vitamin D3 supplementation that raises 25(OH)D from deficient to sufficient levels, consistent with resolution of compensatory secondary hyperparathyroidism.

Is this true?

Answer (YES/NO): NO